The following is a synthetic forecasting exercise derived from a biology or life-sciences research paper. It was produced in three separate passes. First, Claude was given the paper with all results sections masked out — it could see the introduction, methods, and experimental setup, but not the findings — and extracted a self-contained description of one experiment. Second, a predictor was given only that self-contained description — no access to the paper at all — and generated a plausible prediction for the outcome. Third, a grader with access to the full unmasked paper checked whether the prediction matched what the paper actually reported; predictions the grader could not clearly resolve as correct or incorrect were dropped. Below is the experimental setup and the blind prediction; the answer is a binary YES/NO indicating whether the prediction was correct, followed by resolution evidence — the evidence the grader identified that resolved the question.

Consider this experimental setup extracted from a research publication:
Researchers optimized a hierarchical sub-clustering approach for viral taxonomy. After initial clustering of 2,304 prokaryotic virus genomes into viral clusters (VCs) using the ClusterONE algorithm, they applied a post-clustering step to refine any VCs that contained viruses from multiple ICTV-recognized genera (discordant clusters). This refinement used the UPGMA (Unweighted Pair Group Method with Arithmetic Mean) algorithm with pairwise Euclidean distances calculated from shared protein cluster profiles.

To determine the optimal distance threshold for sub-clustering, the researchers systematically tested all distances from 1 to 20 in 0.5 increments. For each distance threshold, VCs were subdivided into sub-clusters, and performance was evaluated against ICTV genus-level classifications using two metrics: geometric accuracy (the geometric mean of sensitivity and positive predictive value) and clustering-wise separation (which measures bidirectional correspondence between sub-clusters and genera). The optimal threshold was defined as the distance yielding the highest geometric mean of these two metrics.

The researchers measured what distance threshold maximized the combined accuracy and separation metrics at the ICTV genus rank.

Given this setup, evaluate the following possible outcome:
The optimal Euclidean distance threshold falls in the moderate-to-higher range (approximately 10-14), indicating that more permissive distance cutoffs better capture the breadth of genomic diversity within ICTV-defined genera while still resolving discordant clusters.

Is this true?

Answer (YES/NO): NO